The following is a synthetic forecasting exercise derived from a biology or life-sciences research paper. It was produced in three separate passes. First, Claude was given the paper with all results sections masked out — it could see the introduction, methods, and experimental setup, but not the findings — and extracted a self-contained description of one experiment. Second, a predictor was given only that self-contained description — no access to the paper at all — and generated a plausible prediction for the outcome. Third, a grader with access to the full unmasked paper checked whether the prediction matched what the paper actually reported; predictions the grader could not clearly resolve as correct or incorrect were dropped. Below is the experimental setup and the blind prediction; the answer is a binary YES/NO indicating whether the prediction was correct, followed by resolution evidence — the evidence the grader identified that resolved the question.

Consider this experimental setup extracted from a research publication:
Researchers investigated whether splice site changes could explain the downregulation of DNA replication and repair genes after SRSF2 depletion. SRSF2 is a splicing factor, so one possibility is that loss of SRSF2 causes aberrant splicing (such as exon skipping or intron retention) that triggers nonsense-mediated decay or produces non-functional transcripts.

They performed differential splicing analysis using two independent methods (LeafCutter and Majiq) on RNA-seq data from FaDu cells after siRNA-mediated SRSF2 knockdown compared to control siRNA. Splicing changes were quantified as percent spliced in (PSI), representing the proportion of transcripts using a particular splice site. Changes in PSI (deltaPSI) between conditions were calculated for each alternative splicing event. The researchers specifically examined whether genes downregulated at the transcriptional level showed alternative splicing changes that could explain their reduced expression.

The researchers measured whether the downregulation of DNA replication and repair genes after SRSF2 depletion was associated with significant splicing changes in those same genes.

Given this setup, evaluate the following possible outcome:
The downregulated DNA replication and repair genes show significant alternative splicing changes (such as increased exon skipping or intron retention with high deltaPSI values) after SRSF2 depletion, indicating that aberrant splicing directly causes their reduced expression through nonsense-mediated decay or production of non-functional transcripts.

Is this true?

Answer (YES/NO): NO